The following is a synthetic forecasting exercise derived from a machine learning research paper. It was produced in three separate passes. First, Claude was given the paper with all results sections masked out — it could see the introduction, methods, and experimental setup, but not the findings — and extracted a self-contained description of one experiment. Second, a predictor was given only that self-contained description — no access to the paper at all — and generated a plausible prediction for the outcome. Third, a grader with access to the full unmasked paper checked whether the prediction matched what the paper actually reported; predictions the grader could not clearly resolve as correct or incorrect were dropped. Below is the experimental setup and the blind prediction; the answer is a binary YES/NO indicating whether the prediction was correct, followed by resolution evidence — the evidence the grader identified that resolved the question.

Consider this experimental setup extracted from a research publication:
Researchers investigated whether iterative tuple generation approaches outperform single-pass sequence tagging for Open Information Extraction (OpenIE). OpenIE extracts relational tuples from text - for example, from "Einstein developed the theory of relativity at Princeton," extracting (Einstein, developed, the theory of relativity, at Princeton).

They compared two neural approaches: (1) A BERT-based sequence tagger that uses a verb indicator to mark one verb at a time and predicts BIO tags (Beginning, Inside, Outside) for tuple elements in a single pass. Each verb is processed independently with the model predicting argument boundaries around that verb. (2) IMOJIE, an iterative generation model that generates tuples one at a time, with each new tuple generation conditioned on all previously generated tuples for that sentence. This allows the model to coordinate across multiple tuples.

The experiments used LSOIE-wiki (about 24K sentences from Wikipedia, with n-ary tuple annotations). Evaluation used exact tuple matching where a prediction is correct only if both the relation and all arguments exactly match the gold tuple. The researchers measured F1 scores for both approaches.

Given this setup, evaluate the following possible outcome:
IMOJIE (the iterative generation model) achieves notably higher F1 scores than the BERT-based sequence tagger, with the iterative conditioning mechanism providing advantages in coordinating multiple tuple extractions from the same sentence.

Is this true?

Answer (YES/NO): YES